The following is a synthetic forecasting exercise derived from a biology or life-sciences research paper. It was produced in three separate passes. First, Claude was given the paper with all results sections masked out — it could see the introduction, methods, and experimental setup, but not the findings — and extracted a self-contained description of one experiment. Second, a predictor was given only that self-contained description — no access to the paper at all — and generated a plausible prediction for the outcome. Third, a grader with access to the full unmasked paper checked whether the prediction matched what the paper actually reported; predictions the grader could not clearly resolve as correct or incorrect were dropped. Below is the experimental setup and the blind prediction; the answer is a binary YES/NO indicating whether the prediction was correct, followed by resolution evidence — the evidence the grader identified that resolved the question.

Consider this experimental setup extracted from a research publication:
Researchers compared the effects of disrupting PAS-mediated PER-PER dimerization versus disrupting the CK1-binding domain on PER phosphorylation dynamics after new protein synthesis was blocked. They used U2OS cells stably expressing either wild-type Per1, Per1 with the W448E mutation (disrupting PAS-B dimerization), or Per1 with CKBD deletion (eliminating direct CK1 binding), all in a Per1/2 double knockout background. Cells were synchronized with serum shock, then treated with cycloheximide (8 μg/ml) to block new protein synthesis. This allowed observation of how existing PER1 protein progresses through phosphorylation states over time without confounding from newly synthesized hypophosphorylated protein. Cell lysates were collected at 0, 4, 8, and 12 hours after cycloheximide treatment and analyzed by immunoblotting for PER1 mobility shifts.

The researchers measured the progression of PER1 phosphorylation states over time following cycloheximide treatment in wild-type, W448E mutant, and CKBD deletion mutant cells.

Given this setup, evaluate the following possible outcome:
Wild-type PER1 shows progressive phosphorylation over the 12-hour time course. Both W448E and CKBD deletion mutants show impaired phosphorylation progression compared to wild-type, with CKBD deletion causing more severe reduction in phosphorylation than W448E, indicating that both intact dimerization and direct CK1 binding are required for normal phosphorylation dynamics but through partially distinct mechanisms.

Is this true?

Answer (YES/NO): NO